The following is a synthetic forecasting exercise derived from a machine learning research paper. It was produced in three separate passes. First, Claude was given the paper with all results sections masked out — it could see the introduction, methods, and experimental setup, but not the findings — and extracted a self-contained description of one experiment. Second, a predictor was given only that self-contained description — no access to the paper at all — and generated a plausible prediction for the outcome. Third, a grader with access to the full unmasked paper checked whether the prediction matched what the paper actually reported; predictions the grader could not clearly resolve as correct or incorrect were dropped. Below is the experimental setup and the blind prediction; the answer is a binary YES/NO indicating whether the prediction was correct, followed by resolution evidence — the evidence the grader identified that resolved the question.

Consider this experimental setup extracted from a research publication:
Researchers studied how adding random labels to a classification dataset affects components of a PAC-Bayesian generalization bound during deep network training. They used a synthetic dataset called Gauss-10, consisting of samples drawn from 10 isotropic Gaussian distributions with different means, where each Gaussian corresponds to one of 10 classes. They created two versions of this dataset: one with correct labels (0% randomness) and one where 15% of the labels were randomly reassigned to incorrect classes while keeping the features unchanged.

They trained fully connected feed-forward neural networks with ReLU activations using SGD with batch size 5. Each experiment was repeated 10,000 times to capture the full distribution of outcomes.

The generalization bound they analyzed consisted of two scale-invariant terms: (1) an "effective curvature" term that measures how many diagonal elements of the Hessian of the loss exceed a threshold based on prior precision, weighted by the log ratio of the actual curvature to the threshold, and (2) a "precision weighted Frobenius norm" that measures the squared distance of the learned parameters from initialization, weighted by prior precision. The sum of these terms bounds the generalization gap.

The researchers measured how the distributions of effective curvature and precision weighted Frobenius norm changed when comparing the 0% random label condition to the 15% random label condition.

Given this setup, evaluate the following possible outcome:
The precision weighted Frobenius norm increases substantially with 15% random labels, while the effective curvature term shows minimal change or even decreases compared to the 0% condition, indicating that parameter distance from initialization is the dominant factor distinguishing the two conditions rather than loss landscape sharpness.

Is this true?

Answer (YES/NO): NO